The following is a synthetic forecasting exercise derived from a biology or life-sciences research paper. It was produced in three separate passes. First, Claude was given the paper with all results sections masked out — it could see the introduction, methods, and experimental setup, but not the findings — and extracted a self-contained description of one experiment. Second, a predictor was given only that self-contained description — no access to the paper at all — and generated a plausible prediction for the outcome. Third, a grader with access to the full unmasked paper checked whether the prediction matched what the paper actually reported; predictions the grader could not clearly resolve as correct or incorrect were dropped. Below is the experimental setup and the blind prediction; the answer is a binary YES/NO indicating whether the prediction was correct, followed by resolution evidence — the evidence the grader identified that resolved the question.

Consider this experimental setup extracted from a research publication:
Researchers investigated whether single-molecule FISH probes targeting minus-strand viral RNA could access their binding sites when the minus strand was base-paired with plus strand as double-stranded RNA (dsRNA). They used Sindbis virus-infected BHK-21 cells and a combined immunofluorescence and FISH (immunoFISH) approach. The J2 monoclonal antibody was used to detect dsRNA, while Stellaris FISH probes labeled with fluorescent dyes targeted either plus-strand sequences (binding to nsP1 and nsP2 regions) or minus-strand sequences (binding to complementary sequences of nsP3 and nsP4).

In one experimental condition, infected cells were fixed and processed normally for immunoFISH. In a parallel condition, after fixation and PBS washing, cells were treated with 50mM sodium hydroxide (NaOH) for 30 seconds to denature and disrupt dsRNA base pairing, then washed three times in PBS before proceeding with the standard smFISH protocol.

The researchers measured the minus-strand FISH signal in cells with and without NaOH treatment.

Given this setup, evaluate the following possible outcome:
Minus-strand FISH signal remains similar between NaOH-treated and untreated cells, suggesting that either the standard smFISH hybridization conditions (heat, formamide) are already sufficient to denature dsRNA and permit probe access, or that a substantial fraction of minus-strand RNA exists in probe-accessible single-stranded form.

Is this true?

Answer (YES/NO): NO